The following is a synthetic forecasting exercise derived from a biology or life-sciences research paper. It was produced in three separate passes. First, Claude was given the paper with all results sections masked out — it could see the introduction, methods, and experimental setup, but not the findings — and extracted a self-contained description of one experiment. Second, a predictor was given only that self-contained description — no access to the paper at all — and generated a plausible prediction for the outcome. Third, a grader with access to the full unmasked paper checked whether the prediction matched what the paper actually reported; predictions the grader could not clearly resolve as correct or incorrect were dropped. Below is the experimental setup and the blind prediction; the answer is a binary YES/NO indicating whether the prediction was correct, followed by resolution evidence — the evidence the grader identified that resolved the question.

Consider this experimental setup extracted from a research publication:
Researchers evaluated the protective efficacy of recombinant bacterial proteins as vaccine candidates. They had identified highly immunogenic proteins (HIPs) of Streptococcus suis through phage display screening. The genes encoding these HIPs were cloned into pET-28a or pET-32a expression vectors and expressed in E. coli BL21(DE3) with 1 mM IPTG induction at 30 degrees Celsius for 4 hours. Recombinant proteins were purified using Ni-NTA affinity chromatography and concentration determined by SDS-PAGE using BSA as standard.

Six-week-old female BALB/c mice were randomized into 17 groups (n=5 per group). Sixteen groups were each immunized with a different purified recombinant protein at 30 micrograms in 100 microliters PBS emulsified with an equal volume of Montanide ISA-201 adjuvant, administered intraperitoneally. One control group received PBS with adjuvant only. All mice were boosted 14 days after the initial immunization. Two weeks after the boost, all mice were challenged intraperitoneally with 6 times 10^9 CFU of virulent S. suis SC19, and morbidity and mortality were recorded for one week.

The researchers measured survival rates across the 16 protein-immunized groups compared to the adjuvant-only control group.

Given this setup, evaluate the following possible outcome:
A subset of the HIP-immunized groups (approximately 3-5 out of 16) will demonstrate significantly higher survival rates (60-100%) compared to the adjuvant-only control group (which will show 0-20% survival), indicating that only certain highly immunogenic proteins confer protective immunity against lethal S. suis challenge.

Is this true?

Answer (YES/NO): NO